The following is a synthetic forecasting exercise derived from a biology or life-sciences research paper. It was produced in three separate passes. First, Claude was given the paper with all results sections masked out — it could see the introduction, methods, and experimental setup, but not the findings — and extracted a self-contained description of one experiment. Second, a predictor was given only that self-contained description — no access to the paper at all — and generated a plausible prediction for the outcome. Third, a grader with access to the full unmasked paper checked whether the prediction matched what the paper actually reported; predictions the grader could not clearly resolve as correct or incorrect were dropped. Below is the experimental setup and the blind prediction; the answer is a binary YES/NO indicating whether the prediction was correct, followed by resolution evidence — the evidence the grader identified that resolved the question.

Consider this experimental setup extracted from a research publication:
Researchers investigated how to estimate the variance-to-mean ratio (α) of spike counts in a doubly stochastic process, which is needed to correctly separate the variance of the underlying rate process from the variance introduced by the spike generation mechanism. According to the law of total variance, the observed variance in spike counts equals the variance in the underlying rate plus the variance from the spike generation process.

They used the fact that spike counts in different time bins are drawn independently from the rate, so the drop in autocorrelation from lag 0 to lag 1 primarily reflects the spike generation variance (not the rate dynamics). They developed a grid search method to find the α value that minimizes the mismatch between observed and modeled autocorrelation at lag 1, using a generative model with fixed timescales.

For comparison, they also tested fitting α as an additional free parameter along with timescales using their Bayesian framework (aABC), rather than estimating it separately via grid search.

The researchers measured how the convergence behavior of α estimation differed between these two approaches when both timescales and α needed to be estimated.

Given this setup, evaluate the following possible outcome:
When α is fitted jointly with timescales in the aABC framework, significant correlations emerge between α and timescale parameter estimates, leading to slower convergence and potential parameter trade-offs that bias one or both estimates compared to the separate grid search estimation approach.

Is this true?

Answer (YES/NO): NO